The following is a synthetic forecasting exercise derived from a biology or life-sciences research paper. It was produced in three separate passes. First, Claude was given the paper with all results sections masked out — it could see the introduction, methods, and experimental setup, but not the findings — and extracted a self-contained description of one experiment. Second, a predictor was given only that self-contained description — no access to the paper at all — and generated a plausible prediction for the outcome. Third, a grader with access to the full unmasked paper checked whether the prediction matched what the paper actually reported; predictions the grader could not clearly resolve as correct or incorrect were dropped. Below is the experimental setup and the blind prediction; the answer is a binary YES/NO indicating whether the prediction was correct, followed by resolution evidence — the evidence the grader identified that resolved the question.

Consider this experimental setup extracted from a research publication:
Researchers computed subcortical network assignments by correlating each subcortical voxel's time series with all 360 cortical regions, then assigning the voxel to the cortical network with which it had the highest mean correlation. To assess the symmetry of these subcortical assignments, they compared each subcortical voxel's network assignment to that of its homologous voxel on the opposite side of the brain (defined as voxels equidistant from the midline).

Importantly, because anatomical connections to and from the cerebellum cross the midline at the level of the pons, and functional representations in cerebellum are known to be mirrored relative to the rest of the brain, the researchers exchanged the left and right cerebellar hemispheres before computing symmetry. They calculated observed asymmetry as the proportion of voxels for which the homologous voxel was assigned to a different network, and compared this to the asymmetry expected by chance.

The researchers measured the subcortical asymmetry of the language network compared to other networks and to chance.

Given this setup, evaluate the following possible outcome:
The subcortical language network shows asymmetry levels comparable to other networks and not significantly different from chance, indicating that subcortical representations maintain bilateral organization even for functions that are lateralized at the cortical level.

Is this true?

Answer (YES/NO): NO